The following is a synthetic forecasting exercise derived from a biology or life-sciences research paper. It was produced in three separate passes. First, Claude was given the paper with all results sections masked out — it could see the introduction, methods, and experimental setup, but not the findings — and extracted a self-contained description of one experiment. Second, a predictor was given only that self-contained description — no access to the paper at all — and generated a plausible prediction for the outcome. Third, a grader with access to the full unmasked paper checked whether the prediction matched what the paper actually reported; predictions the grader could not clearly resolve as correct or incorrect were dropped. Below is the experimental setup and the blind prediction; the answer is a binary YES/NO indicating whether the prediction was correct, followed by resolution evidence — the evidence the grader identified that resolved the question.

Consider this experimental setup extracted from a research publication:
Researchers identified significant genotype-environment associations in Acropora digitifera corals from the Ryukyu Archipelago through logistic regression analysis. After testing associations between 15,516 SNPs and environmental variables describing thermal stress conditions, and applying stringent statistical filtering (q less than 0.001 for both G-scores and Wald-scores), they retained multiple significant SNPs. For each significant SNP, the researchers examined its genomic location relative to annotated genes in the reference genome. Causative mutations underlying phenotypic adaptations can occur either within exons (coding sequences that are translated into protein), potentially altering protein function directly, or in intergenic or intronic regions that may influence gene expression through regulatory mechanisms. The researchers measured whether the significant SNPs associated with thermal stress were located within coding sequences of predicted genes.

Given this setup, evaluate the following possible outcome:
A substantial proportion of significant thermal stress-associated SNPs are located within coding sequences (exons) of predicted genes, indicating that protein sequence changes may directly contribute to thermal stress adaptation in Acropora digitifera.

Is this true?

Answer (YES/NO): NO